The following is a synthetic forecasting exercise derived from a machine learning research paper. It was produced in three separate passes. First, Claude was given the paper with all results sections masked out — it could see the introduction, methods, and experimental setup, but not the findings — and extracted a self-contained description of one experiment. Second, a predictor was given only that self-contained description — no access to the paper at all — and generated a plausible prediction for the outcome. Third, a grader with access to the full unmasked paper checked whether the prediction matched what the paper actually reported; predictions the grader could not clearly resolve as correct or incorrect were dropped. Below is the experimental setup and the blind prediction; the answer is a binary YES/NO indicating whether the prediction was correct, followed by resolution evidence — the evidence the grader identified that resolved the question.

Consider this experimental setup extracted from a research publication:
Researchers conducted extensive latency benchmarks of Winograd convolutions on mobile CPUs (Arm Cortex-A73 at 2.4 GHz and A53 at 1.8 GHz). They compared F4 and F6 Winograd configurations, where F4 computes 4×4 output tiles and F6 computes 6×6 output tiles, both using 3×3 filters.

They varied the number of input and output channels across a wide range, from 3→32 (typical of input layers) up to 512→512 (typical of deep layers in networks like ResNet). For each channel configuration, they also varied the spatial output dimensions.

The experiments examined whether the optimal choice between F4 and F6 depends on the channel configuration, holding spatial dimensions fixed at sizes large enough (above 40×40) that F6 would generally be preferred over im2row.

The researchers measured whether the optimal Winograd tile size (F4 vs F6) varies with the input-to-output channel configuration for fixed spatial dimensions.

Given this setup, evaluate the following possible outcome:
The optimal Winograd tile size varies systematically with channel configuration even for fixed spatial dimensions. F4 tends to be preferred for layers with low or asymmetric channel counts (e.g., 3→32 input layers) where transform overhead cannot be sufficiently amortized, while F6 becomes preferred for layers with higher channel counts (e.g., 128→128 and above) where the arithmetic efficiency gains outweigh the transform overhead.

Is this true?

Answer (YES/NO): NO